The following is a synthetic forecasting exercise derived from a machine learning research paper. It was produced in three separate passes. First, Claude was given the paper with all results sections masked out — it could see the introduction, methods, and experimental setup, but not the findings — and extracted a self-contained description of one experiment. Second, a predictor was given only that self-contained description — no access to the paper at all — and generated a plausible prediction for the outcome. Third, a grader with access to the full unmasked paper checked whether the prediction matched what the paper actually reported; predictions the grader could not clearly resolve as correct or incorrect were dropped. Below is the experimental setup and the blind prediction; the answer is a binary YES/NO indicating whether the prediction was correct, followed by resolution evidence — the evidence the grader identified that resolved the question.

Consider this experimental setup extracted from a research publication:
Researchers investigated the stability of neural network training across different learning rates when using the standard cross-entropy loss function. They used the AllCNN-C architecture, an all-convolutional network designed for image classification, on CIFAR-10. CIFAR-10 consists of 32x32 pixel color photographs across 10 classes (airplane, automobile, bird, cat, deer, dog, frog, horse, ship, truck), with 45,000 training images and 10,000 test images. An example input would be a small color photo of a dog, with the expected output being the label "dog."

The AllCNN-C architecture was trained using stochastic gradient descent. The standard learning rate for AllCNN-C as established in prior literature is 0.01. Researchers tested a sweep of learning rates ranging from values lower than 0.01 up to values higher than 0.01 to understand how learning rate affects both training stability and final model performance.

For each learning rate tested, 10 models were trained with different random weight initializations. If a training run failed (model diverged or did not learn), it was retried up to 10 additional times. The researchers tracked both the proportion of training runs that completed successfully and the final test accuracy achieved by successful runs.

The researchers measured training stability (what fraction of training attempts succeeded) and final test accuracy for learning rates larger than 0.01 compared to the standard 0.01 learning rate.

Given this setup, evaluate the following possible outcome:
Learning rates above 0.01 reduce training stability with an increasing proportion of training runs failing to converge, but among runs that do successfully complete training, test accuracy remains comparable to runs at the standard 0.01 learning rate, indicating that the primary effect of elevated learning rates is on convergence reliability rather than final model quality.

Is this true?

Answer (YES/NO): NO